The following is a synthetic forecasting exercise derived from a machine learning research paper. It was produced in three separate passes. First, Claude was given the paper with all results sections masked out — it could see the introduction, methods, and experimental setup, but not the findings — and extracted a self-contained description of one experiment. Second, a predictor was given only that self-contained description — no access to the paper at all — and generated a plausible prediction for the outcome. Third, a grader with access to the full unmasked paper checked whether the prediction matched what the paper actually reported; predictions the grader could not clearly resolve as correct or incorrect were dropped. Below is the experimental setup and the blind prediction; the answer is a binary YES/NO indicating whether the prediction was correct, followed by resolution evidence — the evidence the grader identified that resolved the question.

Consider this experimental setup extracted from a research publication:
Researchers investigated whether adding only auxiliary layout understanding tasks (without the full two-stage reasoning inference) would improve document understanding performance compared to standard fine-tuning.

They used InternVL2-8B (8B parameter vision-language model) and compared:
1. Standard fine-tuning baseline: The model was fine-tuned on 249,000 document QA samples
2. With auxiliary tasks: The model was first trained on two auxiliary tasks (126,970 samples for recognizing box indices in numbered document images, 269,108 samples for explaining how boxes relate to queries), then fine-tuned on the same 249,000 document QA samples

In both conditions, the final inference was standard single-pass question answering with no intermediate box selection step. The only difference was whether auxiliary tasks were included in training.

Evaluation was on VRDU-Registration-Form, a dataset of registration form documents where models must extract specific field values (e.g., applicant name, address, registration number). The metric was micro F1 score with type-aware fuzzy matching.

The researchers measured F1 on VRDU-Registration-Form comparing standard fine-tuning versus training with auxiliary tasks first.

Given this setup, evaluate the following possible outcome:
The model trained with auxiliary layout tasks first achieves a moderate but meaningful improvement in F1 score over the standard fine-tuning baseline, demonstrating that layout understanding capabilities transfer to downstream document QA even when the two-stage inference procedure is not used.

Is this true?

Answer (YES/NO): YES